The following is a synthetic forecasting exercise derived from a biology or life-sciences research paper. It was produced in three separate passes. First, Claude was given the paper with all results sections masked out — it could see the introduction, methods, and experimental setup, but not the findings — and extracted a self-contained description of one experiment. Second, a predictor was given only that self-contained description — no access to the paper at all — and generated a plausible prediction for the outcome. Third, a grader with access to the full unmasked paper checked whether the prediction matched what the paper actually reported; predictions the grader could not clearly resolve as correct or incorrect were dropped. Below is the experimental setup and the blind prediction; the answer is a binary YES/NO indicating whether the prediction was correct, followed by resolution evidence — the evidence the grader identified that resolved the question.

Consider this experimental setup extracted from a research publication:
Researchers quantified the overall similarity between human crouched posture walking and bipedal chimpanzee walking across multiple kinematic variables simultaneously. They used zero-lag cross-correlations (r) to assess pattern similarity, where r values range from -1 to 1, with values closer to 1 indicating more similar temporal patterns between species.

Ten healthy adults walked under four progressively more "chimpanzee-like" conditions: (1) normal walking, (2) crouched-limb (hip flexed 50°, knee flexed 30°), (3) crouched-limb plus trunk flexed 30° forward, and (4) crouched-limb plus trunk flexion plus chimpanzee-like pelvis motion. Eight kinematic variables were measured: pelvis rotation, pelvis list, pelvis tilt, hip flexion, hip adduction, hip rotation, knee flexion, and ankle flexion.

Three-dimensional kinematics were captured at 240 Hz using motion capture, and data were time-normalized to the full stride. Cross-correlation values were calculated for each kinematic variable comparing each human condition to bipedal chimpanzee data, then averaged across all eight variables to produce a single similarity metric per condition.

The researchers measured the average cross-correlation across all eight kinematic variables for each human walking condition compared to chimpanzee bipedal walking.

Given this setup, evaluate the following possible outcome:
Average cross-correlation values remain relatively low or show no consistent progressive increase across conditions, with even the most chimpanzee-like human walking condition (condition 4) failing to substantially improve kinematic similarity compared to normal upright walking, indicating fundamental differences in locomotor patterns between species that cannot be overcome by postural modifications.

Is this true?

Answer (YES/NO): NO